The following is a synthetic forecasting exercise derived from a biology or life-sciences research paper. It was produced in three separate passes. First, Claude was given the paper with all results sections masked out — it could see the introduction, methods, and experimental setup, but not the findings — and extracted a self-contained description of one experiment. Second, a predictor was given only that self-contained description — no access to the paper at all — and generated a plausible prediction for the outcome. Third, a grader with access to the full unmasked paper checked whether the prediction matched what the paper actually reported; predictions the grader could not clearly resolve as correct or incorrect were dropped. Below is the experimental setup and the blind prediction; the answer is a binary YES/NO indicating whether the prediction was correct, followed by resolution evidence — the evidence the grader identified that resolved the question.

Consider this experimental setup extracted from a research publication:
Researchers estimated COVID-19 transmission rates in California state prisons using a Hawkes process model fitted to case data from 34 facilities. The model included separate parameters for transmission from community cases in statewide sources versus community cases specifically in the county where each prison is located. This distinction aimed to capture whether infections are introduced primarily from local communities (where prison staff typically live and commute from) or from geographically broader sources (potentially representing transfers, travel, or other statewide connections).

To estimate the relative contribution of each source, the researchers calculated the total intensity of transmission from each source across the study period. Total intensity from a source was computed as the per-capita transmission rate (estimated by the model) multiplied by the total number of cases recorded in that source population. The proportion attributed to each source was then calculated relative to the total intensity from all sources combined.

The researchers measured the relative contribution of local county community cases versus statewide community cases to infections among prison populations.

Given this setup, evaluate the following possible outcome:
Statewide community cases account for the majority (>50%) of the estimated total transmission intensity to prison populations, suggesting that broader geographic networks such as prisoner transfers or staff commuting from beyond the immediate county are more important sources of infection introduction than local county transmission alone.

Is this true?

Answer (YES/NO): NO